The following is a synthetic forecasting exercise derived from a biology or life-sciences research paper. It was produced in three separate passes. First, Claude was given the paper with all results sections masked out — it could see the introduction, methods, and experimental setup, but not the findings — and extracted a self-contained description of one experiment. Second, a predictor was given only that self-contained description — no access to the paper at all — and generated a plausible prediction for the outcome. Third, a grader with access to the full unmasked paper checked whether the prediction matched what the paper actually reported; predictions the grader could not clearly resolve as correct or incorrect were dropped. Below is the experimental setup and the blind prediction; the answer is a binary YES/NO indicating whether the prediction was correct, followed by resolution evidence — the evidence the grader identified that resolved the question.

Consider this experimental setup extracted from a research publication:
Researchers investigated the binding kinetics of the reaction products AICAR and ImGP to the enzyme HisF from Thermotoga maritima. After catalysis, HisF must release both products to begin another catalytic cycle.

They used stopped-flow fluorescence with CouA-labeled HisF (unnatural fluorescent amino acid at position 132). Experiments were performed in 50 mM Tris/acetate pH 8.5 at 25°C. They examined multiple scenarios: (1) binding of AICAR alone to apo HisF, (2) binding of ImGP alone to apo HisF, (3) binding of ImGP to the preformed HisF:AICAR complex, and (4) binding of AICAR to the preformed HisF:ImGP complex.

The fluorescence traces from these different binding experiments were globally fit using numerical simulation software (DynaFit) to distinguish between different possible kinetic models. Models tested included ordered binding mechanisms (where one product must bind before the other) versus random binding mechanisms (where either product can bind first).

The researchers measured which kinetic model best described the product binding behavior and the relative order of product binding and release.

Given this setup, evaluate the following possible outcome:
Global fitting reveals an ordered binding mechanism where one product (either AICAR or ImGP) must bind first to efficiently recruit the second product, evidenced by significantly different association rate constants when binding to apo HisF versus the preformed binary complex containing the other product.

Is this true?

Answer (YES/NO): NO